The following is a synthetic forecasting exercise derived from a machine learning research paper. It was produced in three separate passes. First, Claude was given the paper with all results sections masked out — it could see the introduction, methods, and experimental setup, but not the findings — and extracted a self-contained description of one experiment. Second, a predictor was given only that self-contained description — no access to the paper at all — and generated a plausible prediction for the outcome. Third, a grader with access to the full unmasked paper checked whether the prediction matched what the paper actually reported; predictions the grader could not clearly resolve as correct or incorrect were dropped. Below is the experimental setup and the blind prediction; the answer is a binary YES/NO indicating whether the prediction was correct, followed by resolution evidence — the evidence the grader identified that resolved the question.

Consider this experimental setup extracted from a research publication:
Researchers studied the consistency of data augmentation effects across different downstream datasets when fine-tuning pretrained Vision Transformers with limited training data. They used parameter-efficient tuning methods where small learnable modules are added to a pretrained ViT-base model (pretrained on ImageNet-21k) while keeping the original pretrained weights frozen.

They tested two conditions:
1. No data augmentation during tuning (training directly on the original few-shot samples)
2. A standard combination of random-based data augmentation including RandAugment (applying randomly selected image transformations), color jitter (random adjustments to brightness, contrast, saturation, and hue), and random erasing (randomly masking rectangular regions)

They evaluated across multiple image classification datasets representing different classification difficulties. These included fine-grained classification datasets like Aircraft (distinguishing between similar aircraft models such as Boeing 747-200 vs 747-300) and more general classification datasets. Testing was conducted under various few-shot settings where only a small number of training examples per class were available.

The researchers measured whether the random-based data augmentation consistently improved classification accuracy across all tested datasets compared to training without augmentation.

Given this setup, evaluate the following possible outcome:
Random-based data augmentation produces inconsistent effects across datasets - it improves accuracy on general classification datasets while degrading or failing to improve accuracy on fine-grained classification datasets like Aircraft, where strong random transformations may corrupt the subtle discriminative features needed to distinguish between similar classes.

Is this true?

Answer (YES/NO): YES